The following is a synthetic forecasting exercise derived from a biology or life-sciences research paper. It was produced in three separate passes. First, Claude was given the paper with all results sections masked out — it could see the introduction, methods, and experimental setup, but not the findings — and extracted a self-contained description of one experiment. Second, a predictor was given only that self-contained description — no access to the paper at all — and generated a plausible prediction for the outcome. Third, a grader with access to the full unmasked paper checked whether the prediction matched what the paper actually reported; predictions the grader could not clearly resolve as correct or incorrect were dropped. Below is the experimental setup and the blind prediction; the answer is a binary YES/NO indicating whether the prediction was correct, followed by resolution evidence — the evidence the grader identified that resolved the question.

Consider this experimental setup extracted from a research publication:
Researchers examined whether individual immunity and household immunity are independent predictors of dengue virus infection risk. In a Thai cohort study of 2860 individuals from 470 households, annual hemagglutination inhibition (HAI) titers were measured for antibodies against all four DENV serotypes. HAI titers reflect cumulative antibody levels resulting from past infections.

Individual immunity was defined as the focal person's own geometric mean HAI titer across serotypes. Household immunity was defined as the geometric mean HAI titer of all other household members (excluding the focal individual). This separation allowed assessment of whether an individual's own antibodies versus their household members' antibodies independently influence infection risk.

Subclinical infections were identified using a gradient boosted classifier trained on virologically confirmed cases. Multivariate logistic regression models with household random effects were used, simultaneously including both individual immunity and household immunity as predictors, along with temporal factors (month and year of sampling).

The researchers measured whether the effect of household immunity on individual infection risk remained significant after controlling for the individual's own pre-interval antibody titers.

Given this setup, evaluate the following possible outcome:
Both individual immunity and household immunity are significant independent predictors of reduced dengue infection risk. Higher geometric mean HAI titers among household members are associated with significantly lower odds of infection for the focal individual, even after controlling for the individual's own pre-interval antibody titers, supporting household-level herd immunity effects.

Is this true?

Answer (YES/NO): YES